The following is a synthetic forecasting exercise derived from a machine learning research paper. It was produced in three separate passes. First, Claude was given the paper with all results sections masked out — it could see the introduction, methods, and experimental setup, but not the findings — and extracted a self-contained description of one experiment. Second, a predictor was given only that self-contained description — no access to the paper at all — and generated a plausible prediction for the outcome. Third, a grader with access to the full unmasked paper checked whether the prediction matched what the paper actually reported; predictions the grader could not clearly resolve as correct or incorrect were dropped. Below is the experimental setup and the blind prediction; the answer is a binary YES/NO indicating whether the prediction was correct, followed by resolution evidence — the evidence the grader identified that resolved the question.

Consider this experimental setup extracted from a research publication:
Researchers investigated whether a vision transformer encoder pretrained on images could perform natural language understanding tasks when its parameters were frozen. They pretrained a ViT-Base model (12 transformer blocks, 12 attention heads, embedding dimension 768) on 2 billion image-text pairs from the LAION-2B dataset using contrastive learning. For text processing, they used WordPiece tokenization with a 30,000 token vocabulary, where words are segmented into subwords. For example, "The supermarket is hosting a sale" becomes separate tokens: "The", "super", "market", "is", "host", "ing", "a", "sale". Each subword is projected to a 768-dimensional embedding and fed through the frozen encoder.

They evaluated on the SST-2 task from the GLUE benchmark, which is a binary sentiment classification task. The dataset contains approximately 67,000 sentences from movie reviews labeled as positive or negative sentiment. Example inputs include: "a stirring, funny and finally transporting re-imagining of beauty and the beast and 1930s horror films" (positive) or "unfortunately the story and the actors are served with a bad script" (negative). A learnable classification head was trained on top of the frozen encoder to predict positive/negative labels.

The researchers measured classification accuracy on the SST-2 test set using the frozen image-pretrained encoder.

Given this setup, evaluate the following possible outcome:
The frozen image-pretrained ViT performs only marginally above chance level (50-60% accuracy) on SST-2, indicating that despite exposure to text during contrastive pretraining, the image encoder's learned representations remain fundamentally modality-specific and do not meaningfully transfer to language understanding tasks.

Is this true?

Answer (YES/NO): YES